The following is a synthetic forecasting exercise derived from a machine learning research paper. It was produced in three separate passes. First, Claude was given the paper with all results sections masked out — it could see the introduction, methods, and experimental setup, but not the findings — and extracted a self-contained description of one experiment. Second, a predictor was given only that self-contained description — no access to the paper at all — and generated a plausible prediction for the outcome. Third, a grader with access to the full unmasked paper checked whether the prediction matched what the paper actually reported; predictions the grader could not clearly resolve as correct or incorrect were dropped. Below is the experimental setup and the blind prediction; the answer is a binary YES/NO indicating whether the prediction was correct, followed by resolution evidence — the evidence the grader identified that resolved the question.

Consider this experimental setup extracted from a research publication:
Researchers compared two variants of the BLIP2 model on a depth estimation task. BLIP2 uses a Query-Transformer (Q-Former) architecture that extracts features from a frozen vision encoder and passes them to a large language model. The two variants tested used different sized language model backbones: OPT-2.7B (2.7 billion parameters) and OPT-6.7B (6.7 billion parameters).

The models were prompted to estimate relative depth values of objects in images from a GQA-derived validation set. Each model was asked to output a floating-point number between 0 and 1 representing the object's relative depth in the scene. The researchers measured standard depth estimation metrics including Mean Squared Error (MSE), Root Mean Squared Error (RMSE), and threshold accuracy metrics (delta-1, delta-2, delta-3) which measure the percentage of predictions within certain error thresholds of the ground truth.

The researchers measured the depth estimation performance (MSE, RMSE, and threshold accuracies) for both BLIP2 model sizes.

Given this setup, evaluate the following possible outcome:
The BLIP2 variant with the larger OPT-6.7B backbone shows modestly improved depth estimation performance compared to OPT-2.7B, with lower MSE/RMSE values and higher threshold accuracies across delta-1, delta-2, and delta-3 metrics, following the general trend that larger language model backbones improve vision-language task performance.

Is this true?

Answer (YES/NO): NO